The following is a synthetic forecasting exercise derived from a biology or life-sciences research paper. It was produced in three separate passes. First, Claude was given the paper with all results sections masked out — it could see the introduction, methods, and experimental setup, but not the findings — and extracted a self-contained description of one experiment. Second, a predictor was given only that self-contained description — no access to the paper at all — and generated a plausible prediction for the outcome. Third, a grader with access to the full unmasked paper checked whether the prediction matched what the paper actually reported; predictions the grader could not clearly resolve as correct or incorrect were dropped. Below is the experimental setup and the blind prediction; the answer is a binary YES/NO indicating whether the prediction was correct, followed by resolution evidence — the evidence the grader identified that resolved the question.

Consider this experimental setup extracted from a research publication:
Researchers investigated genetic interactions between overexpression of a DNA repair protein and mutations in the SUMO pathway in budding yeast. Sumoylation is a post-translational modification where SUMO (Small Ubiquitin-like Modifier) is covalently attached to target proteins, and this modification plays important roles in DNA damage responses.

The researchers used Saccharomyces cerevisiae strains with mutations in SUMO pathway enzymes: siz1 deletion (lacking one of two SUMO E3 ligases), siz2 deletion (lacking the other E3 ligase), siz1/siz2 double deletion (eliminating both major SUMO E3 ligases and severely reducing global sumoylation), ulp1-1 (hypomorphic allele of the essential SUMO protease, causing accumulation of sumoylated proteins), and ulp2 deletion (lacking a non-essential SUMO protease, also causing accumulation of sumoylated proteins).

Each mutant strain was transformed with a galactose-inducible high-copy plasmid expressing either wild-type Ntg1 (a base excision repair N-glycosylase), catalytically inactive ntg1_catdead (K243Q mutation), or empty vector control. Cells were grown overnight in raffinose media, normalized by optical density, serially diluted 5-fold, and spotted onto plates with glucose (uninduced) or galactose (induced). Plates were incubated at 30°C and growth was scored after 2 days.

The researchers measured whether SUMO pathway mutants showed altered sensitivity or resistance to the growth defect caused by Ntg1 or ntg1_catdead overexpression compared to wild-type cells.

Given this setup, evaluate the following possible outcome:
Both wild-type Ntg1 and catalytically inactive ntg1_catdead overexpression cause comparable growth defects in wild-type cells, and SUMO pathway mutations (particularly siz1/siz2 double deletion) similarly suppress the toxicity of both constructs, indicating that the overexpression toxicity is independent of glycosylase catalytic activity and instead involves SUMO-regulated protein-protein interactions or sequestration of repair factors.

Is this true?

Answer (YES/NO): NO